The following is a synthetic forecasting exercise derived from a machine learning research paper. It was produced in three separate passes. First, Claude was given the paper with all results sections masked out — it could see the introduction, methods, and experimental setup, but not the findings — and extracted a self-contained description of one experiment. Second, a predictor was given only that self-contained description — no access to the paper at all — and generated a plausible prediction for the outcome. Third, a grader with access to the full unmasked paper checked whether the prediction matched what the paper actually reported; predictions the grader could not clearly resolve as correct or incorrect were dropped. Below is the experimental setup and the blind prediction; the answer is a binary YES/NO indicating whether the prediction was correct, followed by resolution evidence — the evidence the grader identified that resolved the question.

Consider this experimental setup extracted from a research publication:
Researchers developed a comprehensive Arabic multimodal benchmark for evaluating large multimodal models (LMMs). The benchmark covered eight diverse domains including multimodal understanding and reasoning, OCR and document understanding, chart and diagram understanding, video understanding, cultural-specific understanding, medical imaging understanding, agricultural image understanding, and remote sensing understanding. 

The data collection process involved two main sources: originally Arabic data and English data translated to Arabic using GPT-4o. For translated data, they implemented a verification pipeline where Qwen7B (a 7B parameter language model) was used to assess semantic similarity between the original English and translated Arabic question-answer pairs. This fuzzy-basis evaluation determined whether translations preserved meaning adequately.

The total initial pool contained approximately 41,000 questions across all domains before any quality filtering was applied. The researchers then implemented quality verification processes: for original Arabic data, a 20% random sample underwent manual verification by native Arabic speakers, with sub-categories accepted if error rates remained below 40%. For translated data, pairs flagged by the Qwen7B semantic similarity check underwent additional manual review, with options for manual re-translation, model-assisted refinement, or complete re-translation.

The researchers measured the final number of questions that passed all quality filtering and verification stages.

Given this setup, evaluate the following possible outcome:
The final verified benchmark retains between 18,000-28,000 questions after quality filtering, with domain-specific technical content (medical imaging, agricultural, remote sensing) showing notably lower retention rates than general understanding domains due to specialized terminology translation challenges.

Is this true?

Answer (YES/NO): NO